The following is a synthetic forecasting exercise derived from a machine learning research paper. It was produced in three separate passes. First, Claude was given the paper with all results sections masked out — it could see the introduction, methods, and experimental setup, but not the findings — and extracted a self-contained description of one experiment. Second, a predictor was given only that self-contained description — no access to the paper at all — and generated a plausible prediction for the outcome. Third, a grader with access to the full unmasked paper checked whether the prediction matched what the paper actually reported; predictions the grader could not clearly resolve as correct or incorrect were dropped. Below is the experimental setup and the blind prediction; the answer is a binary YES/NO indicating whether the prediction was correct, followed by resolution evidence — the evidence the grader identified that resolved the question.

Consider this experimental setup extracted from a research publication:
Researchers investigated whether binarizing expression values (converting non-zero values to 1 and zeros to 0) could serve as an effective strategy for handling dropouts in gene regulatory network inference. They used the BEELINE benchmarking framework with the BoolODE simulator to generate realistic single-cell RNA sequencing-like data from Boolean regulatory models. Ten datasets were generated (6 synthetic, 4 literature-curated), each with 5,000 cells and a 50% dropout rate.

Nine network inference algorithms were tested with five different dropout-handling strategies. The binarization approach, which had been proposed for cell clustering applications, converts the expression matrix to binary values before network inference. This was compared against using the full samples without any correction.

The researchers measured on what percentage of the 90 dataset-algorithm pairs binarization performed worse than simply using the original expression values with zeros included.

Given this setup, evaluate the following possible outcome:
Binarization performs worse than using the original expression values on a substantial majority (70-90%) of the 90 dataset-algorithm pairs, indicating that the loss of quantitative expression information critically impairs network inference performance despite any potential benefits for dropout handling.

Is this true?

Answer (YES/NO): NO